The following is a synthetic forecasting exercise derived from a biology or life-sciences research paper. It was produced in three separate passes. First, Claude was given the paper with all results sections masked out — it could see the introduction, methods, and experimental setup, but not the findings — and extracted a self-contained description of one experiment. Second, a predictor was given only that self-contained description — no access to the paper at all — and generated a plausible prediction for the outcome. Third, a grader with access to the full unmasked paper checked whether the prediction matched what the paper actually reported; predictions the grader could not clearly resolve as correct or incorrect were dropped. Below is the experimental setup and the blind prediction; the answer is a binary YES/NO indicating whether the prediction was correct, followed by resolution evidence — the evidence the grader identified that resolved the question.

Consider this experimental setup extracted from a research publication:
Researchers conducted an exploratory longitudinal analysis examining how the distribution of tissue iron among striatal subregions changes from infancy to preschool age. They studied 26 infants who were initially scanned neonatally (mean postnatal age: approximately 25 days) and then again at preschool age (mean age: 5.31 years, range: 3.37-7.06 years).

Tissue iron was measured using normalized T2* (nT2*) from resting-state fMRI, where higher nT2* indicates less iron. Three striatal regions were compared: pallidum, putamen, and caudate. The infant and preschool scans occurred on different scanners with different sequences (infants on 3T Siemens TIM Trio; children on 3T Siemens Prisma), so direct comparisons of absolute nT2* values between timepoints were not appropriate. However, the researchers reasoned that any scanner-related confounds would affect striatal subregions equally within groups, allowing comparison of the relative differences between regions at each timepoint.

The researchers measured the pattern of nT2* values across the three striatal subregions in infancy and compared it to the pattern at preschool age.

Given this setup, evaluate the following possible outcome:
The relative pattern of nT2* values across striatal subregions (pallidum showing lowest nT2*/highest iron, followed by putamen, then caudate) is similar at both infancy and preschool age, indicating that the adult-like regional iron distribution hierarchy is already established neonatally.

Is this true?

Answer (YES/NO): NO